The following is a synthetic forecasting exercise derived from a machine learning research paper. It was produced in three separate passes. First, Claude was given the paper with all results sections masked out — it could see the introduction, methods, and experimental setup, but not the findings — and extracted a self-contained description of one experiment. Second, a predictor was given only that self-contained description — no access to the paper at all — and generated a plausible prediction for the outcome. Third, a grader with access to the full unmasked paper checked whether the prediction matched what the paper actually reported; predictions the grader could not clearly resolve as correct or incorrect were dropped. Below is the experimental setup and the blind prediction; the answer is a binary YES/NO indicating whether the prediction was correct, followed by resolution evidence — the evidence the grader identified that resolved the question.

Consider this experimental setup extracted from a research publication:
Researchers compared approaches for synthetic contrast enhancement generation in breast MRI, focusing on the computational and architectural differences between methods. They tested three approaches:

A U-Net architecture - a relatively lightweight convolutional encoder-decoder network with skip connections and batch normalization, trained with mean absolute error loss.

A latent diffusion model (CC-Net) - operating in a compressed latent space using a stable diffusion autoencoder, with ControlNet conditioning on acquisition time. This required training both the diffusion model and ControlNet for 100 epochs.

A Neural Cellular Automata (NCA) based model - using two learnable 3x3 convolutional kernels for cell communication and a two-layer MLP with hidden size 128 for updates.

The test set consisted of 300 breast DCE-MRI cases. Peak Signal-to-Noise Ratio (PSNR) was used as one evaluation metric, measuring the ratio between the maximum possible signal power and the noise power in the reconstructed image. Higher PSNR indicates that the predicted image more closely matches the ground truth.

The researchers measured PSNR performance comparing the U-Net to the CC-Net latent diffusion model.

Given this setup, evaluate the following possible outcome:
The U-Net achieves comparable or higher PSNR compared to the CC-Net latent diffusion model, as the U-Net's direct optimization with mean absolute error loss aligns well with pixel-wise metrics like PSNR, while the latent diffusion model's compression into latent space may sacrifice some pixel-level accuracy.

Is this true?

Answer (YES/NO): YES